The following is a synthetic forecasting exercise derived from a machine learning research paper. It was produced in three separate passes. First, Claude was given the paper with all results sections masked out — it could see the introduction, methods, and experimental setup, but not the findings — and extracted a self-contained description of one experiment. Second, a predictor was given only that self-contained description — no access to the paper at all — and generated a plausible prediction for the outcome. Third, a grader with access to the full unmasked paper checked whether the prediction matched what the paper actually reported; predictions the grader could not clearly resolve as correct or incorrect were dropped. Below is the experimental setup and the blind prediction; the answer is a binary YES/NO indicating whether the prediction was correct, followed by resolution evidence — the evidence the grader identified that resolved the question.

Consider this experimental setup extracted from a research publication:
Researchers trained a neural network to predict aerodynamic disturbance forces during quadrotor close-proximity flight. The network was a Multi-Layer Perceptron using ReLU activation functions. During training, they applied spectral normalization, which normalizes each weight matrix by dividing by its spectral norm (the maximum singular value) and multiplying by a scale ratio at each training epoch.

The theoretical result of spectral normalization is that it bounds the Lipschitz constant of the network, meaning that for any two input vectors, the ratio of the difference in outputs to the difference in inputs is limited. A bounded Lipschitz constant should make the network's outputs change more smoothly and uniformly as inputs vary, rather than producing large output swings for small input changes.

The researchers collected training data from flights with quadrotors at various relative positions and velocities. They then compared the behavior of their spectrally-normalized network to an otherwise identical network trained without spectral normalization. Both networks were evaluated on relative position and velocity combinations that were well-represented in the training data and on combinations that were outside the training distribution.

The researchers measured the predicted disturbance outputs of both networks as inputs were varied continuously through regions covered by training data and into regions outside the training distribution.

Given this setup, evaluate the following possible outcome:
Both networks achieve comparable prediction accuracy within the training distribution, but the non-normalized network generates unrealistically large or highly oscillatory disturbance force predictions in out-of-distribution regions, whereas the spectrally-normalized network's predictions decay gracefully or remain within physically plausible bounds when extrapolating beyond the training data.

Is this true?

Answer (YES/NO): NO